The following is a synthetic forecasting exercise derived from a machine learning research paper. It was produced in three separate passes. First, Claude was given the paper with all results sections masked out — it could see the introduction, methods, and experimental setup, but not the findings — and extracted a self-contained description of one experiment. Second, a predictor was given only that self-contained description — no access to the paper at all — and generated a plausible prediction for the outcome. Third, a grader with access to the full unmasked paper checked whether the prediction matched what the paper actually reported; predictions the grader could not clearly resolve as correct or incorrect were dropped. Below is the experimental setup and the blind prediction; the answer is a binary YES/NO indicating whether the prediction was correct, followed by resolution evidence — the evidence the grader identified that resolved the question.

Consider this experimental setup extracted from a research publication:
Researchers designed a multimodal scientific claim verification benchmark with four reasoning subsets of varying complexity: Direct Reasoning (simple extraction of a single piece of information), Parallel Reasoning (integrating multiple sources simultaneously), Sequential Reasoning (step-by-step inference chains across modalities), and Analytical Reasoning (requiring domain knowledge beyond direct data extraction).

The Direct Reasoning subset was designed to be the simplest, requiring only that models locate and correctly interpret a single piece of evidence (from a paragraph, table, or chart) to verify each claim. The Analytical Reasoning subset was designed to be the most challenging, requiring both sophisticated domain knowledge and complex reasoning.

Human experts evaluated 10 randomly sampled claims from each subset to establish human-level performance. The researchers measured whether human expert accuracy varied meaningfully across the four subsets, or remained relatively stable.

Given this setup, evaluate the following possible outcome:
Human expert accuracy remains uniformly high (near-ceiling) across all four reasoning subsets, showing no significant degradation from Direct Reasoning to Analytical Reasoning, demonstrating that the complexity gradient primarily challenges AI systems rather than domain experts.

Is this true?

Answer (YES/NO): NO